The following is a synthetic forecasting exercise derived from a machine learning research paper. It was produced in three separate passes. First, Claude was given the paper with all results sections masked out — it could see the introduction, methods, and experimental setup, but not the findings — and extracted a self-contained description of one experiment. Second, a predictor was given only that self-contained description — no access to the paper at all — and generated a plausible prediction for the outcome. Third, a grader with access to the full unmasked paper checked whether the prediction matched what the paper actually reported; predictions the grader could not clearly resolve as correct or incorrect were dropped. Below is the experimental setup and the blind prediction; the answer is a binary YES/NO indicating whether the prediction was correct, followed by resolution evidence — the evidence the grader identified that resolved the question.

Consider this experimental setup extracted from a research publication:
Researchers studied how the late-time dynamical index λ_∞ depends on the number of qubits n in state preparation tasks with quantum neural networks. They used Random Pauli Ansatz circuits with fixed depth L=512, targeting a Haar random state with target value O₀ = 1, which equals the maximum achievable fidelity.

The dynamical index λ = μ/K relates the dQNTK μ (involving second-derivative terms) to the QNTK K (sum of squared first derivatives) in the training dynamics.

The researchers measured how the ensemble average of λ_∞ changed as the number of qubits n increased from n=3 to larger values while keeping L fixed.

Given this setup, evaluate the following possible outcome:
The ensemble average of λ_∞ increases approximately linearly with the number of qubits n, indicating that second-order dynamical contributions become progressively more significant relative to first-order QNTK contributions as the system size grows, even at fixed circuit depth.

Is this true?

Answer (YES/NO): NO